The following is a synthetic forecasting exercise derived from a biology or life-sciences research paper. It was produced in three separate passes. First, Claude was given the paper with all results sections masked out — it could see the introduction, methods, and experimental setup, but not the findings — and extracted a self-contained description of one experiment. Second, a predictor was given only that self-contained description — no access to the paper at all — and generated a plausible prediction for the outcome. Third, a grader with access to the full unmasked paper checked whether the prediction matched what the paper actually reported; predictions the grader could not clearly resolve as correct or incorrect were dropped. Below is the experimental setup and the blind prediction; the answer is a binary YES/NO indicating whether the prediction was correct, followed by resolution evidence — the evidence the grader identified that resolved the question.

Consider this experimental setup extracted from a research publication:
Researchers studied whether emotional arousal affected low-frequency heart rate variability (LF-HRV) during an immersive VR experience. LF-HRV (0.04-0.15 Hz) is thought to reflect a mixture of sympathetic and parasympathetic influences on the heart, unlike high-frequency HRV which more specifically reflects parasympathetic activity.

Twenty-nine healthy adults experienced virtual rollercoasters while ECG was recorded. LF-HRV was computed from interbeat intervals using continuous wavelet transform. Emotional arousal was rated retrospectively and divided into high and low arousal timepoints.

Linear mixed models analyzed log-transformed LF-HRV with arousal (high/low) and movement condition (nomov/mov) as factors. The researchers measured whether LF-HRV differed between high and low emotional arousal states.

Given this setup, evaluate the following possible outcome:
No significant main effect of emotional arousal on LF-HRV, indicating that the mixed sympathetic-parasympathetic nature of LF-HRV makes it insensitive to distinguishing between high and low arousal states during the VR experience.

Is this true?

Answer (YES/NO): NO